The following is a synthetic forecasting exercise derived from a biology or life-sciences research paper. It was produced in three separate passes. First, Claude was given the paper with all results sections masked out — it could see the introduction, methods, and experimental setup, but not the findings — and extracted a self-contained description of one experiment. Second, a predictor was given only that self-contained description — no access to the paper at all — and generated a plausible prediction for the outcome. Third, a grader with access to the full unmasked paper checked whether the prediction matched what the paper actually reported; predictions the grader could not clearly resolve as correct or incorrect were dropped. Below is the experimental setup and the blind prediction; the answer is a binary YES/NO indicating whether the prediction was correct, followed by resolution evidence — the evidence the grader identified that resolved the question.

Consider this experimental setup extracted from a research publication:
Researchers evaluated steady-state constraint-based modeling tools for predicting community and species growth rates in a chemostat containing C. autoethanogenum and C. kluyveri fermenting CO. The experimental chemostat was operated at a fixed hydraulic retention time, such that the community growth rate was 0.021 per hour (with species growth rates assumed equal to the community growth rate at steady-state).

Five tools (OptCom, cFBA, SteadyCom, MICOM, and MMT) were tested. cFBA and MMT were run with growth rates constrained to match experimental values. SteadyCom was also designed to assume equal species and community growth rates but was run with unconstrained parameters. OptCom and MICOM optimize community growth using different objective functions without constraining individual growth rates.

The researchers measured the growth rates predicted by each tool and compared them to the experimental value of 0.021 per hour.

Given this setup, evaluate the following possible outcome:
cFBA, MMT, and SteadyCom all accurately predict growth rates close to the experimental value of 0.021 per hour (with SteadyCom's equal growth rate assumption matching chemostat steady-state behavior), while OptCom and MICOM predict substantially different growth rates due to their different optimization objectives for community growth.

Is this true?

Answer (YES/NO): NO